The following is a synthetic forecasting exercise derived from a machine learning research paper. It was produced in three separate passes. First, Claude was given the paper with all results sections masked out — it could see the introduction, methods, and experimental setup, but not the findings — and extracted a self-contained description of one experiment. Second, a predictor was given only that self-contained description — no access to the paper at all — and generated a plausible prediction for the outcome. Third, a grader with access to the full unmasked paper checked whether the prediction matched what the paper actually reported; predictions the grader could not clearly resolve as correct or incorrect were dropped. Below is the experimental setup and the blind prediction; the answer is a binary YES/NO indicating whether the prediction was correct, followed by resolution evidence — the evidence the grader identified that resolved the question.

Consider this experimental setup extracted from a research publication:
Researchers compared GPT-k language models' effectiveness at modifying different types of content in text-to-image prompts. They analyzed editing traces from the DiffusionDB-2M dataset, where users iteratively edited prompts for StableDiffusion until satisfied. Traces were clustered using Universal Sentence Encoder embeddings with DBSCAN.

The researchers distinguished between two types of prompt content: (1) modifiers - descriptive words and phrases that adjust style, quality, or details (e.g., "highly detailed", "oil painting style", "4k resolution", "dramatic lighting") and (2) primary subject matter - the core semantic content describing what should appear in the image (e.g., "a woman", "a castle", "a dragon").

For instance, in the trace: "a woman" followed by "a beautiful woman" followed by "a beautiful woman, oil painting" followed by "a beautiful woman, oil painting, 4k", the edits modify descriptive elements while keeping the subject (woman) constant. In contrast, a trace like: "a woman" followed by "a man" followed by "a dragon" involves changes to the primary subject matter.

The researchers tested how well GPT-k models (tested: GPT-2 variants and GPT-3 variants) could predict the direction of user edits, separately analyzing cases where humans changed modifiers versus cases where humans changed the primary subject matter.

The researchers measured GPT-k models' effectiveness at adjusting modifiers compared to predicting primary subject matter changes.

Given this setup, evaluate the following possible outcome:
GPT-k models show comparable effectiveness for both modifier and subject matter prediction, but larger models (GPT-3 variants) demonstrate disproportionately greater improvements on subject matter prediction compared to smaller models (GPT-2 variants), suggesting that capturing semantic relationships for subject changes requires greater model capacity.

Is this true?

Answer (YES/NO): NO